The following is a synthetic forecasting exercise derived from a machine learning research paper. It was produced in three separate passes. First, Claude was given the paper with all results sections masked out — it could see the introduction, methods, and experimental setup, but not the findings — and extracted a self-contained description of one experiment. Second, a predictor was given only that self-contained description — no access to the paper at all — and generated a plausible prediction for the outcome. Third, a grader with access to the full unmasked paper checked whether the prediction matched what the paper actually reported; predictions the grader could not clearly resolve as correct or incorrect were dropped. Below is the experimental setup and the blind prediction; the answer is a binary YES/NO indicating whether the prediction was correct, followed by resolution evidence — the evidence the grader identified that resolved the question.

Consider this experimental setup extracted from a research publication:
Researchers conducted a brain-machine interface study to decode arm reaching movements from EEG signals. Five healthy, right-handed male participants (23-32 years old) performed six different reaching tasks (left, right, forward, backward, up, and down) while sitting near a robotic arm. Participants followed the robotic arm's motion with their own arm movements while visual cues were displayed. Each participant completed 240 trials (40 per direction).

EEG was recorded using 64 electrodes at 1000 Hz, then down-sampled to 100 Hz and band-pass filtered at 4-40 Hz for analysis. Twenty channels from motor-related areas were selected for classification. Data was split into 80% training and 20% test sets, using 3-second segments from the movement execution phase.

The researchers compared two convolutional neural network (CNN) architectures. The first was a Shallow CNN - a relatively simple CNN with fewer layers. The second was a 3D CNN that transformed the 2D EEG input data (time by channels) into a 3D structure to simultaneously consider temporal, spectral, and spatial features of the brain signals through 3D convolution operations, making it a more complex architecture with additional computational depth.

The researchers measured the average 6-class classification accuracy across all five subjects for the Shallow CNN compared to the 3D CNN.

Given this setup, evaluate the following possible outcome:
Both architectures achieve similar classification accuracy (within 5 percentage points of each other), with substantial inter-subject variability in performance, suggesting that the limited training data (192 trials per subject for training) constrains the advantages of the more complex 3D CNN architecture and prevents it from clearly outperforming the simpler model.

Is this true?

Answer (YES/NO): YES